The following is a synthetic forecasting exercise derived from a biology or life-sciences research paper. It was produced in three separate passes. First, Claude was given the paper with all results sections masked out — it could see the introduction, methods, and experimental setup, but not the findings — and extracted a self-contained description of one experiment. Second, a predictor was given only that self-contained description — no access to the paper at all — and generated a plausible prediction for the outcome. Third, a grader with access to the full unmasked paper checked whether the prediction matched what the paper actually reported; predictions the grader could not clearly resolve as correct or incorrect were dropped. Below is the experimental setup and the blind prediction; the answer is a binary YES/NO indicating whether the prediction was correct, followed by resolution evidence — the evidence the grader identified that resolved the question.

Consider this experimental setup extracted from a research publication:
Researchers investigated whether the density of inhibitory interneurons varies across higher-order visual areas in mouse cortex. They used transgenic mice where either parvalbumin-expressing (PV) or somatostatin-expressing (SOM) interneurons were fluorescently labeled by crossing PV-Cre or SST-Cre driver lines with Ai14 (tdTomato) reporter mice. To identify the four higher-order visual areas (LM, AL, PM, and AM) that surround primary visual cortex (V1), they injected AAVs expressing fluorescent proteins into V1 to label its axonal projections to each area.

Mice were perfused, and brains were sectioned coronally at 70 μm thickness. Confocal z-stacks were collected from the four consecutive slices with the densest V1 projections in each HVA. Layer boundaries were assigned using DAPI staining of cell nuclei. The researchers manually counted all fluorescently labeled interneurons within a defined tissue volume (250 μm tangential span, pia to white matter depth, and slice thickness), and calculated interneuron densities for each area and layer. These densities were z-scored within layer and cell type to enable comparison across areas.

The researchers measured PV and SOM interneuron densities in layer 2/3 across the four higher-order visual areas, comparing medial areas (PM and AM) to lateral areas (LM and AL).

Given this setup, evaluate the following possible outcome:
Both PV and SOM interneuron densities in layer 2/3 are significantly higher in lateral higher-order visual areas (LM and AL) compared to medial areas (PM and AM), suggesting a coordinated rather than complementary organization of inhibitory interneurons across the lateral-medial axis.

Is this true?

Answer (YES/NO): NO